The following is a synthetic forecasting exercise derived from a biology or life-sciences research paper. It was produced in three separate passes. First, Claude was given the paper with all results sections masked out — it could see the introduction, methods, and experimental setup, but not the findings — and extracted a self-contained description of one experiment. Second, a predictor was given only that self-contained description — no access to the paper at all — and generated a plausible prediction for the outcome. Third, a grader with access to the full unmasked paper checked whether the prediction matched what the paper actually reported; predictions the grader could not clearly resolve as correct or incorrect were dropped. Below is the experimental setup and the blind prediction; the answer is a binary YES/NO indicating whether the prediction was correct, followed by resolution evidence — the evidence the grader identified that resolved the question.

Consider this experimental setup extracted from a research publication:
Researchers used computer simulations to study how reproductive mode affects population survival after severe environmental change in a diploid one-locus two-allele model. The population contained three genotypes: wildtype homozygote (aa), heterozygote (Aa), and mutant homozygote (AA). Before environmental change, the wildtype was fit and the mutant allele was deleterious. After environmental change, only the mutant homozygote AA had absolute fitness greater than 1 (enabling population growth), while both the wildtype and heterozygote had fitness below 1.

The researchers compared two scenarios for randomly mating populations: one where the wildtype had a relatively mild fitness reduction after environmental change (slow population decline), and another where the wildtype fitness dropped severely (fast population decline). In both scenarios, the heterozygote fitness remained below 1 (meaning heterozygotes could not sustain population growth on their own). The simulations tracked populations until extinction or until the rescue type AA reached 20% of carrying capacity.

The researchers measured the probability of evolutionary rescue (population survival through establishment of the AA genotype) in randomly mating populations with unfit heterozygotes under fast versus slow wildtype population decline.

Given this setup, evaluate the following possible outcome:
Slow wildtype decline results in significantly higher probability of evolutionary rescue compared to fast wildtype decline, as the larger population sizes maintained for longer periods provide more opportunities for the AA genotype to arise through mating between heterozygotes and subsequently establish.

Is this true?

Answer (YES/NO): NO